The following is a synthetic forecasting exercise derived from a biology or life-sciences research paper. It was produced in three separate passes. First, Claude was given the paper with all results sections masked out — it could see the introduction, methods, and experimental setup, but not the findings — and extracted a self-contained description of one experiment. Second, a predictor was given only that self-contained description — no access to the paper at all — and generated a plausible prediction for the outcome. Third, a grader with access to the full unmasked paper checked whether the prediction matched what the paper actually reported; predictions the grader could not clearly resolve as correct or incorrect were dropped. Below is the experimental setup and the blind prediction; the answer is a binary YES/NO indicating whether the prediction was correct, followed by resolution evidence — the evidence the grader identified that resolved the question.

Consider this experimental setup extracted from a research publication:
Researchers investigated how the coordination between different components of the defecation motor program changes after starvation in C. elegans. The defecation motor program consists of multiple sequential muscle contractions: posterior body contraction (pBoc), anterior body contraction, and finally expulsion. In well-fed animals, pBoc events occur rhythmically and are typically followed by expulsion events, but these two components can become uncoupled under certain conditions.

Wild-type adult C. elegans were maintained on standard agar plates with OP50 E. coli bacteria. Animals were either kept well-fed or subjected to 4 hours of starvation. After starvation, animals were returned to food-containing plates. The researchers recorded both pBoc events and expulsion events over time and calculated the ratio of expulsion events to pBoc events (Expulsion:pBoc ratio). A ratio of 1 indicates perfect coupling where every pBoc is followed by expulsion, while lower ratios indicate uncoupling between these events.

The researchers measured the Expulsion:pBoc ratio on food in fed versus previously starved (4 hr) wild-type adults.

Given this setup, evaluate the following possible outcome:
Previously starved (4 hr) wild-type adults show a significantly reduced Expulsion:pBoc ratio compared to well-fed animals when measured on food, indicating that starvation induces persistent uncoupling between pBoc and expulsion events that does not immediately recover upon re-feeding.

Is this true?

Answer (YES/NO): YES